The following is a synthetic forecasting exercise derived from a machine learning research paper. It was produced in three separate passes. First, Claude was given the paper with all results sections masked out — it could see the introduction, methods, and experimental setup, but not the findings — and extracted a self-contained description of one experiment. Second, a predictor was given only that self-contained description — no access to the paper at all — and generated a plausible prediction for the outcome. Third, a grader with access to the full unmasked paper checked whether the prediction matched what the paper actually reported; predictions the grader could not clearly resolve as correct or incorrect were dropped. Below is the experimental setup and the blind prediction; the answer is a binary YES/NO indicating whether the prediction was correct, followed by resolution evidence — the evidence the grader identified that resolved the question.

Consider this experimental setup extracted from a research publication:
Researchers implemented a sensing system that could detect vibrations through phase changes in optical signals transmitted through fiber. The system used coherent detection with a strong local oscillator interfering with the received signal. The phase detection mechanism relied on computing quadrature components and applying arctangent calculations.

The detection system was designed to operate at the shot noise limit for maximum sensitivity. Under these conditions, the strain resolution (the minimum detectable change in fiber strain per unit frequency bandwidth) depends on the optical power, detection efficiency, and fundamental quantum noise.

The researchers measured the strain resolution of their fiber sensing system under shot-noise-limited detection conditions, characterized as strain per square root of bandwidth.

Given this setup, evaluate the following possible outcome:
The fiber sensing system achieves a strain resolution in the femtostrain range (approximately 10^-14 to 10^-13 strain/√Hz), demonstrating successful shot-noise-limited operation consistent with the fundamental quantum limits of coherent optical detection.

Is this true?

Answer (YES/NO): NO